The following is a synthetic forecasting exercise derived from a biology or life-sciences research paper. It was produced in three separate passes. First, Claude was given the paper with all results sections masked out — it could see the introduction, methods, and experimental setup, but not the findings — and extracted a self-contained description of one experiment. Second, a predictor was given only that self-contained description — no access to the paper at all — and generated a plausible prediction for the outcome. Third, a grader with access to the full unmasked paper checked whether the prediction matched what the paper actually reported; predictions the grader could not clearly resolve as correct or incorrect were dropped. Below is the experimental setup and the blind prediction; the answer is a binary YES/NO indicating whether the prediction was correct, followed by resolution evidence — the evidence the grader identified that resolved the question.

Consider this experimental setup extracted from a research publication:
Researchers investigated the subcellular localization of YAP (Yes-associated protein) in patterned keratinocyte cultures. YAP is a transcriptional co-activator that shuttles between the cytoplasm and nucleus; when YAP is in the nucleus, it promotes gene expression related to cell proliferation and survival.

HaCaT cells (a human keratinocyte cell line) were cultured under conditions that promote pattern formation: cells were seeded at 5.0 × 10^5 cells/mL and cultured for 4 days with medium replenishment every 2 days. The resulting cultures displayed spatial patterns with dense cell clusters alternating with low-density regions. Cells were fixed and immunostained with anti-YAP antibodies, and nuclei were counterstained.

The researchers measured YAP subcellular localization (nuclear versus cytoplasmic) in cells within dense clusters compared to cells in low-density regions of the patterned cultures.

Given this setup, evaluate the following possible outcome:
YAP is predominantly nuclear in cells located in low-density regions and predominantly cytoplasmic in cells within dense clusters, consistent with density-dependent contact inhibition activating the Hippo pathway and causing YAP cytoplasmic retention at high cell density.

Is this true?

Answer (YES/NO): YES